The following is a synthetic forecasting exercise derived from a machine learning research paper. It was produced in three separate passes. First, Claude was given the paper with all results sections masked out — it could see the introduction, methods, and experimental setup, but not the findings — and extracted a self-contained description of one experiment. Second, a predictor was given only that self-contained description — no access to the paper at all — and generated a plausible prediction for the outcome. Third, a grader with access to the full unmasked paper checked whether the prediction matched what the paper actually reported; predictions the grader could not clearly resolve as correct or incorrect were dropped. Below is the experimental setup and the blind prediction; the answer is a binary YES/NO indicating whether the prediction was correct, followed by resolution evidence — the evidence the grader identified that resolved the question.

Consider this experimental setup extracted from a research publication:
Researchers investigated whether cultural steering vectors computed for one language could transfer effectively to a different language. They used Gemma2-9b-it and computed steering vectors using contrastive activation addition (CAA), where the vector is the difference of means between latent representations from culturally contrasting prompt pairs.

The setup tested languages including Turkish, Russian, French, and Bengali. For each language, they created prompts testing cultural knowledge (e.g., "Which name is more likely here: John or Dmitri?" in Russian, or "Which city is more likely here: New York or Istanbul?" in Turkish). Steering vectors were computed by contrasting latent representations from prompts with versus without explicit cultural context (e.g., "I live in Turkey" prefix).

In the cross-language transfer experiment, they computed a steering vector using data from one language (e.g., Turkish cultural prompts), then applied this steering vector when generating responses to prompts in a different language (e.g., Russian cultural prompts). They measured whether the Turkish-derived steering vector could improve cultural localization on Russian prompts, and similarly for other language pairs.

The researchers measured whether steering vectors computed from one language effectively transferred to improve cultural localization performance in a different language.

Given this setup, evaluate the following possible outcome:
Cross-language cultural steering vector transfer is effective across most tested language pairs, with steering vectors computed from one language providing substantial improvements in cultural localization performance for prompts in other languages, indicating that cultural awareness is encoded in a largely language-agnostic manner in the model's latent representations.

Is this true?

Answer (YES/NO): YES